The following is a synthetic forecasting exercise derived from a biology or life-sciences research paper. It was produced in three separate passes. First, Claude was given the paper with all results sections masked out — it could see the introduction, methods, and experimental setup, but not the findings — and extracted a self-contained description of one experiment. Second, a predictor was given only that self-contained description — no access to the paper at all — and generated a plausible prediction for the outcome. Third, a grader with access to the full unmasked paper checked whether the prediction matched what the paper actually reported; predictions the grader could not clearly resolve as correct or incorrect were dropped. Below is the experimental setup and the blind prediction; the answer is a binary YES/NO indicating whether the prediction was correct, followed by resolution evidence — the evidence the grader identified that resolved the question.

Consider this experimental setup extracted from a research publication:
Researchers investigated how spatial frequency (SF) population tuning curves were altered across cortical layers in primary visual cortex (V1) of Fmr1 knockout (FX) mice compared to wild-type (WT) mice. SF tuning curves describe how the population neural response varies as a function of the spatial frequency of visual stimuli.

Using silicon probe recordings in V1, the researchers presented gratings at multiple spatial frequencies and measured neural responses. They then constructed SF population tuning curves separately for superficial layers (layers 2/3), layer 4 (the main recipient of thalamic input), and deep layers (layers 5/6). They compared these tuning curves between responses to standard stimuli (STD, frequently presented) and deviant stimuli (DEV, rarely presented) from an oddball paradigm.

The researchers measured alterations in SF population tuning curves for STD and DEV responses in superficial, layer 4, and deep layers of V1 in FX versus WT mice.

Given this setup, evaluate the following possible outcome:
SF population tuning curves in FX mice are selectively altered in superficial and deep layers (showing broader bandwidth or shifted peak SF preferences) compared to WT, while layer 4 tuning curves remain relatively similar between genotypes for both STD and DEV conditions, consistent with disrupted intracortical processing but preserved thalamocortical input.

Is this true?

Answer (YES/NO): NO